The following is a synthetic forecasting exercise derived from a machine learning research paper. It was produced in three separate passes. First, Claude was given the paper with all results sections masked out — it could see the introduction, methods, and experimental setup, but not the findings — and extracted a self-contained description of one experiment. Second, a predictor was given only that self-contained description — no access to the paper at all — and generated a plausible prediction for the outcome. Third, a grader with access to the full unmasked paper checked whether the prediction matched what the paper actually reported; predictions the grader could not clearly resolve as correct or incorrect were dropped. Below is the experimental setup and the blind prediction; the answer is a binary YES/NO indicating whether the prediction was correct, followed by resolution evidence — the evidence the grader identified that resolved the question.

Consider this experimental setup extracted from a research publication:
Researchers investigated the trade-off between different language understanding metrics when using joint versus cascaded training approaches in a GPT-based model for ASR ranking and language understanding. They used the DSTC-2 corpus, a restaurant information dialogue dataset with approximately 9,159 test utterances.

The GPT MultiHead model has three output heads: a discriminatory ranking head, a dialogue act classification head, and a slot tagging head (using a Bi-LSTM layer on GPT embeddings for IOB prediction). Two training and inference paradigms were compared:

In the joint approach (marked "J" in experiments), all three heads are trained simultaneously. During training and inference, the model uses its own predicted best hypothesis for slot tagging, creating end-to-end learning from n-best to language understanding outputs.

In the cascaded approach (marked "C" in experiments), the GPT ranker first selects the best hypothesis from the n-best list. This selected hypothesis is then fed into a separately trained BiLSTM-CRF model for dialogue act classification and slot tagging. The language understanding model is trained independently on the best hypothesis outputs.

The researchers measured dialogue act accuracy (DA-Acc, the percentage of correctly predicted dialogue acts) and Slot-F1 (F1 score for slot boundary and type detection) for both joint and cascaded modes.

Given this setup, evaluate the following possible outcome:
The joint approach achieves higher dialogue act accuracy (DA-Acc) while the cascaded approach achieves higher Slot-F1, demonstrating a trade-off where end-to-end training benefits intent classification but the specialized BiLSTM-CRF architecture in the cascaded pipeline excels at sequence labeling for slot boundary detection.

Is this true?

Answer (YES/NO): YES